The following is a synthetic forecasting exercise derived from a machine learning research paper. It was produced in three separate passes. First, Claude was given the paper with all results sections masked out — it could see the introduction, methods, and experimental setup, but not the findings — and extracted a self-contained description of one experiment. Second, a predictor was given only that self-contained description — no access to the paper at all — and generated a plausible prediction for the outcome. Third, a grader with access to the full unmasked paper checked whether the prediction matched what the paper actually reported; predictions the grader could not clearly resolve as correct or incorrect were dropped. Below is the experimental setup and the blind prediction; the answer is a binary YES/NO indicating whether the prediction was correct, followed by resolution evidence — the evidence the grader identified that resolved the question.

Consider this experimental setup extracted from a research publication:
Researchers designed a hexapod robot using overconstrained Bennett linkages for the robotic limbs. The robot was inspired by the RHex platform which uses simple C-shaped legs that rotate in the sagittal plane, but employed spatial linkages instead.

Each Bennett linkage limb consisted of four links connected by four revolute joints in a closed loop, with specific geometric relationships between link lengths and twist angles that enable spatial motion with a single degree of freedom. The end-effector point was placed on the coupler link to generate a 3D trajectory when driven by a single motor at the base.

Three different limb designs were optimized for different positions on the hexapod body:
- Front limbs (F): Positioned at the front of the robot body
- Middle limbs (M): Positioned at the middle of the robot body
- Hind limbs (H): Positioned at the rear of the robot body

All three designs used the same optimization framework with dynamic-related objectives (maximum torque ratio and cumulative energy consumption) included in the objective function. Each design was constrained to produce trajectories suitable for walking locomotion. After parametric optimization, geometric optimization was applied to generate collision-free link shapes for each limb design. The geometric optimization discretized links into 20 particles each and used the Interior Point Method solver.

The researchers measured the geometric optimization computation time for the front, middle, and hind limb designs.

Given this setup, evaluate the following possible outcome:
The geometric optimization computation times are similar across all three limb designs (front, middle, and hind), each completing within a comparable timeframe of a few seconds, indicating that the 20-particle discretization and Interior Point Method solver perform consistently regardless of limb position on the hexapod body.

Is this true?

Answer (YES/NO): NO